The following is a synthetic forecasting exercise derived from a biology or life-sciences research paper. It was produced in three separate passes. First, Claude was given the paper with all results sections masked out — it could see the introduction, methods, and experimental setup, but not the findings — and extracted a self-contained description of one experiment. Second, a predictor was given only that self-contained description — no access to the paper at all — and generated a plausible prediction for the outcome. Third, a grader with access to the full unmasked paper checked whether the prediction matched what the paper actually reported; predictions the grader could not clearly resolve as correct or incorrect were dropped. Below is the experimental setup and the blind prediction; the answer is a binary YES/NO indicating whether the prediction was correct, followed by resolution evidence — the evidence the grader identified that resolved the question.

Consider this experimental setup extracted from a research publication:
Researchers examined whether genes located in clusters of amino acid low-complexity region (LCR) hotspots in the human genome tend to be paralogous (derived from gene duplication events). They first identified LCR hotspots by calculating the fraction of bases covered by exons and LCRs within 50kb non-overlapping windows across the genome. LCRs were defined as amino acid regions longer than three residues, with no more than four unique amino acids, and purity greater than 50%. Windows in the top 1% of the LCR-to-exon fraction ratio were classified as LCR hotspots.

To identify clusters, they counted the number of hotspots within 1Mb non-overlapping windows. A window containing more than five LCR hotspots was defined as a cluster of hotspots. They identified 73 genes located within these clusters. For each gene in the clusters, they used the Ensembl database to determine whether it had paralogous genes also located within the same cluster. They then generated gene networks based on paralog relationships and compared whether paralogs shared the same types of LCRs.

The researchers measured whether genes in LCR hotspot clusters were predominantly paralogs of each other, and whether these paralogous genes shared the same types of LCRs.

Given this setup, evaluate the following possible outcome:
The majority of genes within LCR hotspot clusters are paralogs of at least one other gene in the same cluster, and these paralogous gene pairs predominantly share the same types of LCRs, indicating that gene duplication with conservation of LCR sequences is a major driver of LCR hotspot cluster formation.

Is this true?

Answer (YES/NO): YES